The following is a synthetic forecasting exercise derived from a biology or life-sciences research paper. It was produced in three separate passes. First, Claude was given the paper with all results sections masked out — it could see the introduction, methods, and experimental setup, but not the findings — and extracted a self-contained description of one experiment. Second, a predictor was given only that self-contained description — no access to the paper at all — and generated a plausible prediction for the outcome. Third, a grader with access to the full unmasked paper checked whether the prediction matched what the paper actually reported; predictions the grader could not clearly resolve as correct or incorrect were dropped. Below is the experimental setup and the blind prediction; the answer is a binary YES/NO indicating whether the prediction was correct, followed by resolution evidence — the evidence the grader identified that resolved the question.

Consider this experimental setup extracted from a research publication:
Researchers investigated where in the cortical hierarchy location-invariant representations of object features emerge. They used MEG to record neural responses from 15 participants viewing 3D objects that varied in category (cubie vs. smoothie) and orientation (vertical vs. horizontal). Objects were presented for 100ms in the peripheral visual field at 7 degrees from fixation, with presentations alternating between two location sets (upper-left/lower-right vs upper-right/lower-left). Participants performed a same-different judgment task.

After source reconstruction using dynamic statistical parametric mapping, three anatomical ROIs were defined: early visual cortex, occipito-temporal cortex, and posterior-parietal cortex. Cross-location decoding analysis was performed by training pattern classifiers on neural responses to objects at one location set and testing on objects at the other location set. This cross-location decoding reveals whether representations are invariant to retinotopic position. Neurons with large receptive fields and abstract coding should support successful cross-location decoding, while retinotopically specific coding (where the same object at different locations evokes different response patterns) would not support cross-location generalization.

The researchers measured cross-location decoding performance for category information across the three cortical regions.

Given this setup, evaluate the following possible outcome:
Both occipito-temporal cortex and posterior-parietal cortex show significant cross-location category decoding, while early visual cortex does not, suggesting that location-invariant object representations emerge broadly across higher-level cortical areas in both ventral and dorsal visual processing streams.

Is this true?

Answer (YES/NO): NO